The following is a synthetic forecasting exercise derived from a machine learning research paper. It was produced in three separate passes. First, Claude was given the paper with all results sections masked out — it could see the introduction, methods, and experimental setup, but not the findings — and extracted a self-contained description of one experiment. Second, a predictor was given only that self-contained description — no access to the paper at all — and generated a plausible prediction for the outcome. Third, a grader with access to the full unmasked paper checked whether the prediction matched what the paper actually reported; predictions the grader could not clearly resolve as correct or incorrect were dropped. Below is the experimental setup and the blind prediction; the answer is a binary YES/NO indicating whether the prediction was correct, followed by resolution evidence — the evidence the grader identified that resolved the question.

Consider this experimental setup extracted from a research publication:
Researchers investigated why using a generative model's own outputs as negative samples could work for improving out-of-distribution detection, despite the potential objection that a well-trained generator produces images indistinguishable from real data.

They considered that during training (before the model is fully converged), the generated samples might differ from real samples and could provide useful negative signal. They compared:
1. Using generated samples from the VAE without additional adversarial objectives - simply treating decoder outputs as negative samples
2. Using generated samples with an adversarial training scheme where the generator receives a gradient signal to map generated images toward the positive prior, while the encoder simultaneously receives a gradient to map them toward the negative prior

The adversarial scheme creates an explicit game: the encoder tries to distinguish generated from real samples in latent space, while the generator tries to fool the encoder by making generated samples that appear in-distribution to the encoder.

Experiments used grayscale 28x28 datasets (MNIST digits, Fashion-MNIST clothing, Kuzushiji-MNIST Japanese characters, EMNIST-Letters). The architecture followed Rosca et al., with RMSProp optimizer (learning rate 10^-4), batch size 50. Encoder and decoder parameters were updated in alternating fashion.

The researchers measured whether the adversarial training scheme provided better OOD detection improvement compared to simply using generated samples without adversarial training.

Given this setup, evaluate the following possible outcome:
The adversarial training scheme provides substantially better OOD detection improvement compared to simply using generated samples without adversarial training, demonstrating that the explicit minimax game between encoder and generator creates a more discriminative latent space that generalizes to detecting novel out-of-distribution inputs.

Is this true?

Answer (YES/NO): YES